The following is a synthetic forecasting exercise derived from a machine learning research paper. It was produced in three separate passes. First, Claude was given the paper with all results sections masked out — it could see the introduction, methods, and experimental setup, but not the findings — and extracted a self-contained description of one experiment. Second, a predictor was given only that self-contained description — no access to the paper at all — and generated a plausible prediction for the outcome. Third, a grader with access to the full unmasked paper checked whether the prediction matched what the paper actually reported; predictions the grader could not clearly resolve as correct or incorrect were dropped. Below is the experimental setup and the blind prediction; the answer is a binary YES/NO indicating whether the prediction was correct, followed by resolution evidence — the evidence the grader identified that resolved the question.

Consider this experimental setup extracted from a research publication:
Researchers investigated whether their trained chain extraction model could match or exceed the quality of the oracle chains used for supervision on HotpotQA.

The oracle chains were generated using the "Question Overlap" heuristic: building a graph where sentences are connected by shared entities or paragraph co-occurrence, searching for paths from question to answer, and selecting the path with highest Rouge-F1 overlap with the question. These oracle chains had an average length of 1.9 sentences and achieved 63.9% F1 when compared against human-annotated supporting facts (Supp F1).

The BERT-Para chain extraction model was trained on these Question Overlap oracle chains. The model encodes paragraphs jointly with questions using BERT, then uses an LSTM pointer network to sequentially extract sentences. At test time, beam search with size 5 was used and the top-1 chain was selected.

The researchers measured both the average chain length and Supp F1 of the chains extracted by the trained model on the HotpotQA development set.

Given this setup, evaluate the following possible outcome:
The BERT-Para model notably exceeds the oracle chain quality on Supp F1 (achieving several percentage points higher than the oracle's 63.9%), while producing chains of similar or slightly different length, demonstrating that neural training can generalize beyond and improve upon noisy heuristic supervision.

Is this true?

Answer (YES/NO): NO